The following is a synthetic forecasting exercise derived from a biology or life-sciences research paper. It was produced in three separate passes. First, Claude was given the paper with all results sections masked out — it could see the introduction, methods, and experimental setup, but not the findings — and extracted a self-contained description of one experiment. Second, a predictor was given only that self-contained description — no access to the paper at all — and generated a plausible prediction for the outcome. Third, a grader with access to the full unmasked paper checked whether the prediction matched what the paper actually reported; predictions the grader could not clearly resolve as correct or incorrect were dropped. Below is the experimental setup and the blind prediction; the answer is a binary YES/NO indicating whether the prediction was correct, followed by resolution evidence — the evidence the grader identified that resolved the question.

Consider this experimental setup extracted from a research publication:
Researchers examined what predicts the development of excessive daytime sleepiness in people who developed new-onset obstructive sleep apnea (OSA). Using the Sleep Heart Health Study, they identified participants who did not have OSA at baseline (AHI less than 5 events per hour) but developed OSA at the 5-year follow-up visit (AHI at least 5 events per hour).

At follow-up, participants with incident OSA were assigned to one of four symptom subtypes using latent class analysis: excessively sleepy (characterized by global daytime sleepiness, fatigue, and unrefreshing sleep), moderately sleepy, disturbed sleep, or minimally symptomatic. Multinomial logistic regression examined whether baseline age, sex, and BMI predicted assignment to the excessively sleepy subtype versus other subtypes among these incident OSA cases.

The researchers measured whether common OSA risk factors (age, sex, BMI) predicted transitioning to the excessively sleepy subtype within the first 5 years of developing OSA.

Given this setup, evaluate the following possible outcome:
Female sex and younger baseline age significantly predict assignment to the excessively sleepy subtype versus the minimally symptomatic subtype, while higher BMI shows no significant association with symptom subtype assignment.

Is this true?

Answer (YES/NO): NO